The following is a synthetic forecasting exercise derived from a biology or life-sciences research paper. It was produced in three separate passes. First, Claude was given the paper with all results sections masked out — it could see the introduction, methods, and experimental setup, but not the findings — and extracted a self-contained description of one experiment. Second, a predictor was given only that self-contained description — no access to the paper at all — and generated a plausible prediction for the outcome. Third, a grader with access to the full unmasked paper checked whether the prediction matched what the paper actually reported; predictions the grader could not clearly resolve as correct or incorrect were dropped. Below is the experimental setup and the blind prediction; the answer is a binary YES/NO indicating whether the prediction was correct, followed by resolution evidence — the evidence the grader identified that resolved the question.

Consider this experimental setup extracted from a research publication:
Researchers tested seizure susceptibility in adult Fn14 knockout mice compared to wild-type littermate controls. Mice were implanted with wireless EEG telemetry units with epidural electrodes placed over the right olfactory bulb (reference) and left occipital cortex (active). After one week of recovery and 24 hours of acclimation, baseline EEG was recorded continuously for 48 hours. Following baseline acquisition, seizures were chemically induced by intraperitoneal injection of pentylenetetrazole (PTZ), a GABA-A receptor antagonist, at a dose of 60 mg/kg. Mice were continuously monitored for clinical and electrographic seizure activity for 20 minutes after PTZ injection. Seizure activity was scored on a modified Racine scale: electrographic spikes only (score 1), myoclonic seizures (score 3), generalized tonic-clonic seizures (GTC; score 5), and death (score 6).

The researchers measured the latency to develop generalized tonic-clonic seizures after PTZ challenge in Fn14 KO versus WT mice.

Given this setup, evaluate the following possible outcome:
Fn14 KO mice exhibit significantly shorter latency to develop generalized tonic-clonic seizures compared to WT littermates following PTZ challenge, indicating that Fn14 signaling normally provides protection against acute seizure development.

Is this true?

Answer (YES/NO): YES